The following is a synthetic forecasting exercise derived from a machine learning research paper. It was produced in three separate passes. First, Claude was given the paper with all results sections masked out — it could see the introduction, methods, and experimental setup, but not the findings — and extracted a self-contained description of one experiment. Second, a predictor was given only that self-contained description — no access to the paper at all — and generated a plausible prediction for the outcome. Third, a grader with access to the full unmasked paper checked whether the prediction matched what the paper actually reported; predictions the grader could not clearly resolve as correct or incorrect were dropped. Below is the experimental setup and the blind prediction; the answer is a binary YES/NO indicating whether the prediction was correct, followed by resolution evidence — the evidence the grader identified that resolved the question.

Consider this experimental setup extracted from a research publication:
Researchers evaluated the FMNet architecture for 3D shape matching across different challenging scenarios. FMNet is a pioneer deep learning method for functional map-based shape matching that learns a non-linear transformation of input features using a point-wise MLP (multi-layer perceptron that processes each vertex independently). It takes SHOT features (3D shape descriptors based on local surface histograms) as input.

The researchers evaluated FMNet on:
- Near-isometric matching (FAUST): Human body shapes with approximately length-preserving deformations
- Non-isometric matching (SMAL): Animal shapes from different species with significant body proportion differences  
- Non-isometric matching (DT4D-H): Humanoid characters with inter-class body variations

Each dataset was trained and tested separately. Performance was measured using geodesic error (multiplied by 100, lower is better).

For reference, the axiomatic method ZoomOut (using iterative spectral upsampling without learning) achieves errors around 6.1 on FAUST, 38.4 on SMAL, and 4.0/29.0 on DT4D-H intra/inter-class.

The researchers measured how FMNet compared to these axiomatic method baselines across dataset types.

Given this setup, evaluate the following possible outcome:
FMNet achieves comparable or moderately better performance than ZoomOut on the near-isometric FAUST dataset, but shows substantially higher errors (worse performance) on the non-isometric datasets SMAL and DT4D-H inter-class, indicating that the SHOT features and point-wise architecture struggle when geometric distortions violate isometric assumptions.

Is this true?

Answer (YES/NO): NO